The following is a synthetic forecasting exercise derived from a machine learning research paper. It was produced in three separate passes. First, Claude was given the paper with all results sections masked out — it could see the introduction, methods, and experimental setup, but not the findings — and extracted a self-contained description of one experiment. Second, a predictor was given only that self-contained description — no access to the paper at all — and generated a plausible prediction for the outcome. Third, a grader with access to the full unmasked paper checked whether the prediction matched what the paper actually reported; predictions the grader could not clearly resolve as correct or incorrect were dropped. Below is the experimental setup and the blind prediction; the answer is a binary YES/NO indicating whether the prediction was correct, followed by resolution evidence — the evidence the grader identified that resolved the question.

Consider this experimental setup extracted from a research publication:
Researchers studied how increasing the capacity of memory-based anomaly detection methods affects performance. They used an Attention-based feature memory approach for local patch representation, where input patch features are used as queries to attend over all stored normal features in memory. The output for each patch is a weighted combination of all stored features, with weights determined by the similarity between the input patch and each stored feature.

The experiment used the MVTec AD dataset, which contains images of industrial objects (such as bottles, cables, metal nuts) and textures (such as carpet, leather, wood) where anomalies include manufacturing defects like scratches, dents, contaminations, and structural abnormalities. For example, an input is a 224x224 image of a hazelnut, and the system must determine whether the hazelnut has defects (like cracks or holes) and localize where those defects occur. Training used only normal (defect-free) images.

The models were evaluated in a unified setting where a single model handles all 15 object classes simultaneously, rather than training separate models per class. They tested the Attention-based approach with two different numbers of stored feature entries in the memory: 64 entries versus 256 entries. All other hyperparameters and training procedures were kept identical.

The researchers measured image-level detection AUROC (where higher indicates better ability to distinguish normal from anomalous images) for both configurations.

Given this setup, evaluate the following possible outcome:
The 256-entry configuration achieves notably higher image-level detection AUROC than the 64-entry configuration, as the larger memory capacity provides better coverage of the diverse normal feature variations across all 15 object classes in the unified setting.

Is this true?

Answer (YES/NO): NO